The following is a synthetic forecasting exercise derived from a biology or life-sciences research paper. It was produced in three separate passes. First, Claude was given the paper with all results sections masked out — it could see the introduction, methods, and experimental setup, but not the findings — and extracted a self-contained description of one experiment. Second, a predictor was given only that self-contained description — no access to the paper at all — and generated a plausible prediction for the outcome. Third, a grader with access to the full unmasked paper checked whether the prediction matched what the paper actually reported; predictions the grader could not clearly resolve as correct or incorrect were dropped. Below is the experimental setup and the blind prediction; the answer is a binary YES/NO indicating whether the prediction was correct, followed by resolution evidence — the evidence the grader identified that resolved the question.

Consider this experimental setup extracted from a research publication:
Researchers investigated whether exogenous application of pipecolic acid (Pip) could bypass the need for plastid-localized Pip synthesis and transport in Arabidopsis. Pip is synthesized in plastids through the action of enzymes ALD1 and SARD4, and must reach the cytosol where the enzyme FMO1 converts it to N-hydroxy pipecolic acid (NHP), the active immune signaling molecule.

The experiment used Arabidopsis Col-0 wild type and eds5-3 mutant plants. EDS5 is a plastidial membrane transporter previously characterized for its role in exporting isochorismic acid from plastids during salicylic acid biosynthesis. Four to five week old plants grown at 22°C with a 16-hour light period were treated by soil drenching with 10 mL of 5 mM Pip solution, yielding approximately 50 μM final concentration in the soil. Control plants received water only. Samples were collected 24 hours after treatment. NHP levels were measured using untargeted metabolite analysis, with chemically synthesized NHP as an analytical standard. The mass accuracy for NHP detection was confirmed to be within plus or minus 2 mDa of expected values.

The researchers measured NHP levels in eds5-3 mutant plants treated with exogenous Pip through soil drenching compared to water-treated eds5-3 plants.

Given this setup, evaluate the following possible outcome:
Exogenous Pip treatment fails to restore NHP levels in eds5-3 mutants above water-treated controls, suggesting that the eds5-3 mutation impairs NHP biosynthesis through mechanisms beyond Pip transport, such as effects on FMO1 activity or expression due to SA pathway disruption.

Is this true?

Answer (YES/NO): NO